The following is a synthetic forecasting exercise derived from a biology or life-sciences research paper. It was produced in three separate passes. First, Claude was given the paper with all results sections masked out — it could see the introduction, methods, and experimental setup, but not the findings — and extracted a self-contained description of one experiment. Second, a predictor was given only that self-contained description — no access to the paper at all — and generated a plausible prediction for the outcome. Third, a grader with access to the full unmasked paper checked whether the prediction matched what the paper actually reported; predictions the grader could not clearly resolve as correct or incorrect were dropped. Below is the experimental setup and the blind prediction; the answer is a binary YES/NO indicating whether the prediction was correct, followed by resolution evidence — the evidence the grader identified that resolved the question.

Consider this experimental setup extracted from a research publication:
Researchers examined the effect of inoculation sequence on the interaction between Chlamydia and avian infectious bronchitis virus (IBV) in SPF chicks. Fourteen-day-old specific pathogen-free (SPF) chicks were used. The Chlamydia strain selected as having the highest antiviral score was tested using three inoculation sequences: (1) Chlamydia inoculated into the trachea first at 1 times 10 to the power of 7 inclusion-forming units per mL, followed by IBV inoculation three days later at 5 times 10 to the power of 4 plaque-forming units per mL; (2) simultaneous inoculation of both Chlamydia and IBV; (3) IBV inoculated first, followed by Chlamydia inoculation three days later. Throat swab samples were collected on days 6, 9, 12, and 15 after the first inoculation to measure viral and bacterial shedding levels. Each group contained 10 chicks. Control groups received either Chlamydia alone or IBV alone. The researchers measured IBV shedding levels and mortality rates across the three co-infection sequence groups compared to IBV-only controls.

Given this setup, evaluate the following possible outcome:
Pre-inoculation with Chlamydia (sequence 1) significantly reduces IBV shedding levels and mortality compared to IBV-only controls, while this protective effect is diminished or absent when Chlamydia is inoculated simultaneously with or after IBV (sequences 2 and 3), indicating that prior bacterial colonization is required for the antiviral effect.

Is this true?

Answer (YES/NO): NO